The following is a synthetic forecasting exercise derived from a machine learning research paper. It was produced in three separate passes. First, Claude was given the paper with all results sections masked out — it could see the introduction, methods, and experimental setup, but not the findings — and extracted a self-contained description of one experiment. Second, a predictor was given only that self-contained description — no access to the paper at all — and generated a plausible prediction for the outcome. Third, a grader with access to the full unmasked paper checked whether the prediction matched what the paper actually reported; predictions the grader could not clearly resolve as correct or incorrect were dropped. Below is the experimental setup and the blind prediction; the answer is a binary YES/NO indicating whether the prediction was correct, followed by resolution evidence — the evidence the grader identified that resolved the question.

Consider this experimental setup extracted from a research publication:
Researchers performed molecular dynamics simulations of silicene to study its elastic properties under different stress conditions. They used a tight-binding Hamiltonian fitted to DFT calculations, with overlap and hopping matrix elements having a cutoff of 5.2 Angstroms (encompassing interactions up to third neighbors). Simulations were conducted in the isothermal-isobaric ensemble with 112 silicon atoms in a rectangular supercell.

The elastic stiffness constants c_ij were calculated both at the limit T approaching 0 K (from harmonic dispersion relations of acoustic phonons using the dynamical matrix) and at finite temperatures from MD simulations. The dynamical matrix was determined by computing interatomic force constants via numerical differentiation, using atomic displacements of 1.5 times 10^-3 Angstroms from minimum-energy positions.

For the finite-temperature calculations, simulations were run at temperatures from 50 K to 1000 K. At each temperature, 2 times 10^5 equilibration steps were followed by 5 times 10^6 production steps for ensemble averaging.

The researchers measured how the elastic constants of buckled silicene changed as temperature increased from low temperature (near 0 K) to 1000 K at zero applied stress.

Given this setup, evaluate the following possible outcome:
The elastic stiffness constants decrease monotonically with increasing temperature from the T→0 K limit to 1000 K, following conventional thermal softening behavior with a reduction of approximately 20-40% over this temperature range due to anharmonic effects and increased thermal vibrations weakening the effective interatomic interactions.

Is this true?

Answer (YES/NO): NO